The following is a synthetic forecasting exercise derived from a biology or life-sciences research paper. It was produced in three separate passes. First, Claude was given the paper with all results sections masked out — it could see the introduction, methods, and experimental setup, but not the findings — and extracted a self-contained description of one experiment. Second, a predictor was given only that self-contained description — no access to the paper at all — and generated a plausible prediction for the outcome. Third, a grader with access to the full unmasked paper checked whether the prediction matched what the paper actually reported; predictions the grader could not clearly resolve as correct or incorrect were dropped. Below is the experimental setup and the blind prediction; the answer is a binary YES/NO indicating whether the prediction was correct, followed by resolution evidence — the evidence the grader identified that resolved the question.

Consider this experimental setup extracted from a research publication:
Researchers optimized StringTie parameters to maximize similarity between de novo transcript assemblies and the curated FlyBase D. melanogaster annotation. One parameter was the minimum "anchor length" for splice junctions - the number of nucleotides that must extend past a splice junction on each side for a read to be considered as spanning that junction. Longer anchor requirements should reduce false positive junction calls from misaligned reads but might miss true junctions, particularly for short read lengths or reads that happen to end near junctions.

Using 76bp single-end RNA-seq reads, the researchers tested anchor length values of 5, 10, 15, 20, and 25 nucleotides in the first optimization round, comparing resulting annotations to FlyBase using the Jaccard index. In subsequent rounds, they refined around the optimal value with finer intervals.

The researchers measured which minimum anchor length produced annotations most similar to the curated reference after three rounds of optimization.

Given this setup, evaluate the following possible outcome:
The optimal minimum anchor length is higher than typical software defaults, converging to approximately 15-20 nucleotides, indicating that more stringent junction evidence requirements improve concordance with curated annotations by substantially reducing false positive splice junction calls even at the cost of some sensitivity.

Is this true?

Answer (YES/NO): YES